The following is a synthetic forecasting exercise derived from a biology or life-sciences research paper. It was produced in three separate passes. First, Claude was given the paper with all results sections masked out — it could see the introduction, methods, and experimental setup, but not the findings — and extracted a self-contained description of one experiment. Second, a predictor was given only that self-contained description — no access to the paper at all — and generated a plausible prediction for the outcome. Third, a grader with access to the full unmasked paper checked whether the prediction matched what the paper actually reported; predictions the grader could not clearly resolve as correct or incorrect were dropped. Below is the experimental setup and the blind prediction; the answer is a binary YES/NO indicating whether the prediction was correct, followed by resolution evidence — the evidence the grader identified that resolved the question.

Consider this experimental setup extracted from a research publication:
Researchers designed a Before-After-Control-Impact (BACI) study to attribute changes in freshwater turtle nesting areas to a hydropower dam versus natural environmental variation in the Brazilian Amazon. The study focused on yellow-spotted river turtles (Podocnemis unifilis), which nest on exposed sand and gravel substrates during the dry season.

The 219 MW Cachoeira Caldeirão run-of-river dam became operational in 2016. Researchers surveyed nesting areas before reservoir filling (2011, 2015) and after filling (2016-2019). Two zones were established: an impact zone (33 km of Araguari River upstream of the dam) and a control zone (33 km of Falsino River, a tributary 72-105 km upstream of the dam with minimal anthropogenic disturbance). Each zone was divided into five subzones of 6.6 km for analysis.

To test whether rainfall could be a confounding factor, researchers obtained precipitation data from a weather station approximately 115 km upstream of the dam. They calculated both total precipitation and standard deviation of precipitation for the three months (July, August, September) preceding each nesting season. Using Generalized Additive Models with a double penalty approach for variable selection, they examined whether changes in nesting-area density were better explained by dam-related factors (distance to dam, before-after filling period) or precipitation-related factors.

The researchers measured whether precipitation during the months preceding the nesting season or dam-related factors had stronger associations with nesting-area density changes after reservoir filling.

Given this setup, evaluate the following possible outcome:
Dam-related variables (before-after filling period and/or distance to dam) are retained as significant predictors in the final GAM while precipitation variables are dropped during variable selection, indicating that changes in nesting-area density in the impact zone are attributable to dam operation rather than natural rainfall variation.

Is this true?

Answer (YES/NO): YES